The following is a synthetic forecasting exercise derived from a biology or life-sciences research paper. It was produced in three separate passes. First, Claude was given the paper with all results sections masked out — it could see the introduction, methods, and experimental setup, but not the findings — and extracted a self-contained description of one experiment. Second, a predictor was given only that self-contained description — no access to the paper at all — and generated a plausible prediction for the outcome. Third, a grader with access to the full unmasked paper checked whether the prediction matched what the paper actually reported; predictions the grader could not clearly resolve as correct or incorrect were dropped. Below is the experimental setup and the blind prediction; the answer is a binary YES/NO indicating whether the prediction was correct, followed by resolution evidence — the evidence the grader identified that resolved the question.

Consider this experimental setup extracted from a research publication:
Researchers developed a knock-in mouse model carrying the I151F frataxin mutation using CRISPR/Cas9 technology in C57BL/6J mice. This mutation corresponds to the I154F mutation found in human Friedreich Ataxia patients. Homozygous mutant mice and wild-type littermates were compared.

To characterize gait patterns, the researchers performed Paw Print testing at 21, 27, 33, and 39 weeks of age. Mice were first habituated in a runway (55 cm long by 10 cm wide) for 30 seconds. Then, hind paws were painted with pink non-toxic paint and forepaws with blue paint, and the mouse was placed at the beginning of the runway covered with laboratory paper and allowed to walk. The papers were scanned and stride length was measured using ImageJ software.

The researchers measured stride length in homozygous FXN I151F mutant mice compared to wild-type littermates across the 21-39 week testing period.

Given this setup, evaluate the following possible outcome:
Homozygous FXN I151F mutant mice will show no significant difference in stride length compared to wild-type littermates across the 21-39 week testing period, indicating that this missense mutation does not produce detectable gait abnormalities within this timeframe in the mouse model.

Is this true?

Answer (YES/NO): NO